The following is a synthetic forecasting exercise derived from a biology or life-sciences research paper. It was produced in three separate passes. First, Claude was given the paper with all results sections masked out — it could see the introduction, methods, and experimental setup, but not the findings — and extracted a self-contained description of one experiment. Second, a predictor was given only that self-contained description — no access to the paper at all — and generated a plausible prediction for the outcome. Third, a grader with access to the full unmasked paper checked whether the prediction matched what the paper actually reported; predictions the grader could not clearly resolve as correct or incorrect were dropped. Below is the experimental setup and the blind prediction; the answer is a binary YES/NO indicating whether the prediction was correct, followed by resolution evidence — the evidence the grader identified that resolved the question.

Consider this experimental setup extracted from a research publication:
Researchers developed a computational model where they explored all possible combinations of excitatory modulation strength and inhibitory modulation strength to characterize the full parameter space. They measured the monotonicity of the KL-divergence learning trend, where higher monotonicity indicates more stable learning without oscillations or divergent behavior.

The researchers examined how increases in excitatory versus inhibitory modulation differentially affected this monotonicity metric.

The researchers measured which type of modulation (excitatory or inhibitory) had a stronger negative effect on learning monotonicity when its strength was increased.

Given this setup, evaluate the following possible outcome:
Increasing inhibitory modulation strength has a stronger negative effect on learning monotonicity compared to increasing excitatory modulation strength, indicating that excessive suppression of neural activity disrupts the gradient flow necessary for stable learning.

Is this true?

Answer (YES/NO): NO